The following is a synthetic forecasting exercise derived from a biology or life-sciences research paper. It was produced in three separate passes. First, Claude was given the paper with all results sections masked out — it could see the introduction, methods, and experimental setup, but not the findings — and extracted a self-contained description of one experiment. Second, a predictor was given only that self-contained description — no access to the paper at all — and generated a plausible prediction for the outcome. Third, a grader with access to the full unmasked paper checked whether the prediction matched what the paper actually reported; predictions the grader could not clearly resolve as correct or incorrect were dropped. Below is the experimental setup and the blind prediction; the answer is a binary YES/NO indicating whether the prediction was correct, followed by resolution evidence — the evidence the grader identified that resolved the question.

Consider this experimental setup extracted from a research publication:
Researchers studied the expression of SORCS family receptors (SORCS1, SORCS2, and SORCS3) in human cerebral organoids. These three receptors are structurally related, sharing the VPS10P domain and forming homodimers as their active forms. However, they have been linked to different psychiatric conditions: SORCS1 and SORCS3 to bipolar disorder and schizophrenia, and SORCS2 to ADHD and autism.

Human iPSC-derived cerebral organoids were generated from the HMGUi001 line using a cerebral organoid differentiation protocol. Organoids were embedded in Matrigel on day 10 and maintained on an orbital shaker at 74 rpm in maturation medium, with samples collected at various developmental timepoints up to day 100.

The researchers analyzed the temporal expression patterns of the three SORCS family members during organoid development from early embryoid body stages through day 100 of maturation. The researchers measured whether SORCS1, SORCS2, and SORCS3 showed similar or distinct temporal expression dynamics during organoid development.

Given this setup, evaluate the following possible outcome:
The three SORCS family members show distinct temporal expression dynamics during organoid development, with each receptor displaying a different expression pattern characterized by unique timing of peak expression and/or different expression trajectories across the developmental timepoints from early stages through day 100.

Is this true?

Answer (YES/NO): YES